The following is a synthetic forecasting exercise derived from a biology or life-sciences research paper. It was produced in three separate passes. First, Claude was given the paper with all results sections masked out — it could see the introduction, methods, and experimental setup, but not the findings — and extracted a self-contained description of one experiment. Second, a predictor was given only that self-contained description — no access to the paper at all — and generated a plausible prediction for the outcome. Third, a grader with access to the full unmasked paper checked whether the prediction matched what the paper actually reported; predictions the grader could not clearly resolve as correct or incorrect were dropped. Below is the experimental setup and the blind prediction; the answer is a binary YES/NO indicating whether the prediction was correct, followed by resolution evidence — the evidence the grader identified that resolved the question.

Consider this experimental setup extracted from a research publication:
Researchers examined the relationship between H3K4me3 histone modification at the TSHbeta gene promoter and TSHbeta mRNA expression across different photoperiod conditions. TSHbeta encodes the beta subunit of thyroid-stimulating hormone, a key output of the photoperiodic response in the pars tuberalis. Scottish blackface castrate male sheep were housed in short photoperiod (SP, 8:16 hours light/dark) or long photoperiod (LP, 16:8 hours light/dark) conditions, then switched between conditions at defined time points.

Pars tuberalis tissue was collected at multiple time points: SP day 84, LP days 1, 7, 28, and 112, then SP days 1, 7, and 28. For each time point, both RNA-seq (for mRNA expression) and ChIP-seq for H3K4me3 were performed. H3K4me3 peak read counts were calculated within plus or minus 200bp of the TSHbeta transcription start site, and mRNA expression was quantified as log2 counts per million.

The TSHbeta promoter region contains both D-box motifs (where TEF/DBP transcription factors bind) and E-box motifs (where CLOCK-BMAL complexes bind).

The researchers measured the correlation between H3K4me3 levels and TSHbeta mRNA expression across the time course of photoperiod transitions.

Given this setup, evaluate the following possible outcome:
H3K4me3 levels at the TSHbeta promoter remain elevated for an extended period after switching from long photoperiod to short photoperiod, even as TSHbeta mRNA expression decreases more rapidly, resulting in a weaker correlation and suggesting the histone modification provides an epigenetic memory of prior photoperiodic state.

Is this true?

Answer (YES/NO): NO